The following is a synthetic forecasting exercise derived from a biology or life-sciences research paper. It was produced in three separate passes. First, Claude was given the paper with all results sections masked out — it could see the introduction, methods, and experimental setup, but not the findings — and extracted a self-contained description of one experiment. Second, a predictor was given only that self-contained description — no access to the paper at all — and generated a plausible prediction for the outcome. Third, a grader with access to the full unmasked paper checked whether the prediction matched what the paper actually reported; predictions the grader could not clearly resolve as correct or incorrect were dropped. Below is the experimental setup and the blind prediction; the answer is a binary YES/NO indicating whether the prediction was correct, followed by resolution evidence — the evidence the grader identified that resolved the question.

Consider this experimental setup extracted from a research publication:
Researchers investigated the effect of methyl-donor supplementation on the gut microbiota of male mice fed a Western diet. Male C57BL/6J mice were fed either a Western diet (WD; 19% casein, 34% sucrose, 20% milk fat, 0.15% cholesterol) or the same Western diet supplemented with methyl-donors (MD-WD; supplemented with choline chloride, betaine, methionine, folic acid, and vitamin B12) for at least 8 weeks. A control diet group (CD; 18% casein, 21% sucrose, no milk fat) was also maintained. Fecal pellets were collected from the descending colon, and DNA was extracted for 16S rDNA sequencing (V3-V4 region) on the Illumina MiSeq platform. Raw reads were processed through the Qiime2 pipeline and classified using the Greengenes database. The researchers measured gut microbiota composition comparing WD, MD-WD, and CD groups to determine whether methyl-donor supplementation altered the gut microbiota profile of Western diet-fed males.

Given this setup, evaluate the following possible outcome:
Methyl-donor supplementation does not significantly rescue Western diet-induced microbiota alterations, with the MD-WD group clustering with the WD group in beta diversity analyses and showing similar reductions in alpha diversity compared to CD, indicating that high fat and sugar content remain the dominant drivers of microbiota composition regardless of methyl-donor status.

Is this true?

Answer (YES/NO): NO